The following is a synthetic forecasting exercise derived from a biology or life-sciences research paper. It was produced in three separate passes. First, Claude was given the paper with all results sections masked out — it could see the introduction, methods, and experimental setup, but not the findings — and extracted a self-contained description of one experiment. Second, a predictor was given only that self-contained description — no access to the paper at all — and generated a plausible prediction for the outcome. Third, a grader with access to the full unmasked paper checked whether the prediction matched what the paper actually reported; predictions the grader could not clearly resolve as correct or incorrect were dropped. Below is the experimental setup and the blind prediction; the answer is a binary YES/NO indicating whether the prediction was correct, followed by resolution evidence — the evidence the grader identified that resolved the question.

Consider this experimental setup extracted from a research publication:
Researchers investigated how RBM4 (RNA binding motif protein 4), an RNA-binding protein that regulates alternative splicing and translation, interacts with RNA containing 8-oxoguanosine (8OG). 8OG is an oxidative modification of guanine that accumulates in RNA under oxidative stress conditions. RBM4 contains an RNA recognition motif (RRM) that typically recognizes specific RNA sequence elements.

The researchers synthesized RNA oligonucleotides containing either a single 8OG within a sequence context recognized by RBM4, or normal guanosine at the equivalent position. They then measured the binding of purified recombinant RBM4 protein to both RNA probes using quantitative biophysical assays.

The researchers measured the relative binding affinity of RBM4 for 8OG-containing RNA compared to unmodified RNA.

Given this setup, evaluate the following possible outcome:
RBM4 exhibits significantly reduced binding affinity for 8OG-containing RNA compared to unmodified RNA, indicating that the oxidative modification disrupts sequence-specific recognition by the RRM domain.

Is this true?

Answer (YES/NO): YES